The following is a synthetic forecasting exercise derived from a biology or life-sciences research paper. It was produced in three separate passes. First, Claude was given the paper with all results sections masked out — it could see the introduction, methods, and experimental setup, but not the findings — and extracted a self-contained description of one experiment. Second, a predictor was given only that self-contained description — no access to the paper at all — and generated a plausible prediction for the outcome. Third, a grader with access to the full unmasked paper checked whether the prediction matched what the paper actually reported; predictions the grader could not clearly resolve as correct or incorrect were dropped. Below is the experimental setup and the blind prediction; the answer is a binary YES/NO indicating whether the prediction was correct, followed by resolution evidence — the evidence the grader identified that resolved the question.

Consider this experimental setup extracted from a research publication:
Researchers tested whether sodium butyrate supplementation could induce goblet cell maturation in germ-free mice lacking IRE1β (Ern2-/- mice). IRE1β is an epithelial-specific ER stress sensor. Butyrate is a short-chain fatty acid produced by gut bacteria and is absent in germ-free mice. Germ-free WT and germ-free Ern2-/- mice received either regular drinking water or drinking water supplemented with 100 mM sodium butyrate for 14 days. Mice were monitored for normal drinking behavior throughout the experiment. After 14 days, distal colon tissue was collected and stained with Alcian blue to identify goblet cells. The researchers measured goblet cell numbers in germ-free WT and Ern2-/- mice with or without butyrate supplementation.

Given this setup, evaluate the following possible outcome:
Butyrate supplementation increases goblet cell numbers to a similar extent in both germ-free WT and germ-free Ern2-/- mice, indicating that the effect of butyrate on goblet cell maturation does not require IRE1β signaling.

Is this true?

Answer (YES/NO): NO